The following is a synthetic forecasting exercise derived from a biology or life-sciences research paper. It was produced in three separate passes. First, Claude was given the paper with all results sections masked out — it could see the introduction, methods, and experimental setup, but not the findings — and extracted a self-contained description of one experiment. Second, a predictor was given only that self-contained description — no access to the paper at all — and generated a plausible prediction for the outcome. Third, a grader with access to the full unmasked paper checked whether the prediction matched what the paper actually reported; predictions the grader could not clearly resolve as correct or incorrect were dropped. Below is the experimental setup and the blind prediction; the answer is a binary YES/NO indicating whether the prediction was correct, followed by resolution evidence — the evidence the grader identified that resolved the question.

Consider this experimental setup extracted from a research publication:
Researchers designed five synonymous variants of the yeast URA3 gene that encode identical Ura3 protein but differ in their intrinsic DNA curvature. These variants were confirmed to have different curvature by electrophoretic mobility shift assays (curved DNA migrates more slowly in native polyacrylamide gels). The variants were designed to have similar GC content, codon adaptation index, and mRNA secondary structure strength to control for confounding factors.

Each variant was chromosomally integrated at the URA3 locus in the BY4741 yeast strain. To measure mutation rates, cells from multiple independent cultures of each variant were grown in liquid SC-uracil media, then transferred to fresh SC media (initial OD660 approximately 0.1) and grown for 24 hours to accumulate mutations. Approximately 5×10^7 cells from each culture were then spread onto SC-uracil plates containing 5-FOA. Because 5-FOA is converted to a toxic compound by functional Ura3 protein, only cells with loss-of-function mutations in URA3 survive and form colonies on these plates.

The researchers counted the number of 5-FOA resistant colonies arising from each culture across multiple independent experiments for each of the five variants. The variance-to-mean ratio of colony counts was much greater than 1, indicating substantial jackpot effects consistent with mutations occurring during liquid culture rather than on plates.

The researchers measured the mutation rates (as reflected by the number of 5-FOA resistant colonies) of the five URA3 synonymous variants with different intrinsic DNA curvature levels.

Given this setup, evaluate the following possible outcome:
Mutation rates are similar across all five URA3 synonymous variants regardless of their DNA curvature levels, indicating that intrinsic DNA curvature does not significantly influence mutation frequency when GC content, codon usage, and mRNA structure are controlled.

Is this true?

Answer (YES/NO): NO